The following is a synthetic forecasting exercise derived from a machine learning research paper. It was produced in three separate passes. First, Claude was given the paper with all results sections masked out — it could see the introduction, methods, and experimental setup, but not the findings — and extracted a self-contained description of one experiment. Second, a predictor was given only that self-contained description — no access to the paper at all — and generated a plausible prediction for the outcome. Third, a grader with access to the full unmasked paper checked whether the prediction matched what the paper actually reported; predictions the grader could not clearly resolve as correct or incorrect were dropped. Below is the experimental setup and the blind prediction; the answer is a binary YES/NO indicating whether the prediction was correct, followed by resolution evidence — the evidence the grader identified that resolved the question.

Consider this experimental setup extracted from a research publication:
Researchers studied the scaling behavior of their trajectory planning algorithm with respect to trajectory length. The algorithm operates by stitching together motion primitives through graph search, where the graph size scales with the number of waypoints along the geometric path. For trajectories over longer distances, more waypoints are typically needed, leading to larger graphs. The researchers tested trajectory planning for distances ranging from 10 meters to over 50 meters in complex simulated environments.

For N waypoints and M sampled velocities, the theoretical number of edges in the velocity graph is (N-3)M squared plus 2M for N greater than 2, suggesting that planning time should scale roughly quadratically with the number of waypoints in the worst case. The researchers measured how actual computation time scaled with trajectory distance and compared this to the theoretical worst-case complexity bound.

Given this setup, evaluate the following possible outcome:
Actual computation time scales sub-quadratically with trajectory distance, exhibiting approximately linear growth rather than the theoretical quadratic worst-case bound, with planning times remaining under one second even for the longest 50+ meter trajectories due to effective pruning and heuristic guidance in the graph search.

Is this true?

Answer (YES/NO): YES